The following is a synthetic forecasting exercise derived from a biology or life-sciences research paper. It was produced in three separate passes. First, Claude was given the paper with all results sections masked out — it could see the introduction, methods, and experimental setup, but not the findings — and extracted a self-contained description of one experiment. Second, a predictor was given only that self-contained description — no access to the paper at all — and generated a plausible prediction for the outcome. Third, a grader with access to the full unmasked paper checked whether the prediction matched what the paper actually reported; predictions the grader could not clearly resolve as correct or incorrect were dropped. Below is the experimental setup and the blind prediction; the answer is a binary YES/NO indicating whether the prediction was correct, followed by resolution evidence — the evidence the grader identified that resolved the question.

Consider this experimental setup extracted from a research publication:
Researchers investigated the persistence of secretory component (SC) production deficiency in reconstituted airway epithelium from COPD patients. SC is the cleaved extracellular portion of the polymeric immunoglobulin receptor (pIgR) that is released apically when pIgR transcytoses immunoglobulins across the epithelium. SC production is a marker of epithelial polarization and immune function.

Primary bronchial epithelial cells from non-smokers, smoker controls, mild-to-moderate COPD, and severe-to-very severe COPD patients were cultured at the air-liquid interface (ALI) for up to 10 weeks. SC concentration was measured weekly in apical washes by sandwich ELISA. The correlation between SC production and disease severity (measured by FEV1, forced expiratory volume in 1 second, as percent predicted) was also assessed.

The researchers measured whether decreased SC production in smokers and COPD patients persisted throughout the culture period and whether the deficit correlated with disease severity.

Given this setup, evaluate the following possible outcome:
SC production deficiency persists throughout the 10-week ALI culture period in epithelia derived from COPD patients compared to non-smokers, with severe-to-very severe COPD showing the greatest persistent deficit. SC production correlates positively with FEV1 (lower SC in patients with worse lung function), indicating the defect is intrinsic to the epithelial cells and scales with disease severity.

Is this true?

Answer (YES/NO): YES